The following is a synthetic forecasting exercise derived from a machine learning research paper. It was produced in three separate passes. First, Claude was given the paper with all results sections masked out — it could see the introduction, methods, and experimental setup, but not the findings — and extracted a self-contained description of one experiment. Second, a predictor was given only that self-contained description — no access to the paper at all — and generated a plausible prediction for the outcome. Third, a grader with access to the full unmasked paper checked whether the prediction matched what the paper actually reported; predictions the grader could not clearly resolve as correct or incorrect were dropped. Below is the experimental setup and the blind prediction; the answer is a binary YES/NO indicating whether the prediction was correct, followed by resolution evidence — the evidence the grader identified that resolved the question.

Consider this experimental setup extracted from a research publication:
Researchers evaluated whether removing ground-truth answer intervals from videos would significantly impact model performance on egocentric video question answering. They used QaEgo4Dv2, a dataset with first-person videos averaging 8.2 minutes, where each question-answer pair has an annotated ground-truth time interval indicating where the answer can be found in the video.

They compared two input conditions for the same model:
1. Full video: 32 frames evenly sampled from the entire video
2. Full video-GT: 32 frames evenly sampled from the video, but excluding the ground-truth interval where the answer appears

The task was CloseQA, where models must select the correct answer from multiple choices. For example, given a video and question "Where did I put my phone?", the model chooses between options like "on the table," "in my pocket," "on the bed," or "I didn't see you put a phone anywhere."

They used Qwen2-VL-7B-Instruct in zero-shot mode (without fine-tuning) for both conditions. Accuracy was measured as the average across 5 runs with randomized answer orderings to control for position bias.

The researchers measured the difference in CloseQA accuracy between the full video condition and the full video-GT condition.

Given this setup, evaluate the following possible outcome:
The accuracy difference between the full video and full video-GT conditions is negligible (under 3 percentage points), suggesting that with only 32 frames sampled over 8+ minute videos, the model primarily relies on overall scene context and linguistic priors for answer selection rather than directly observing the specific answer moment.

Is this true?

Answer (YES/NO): YES